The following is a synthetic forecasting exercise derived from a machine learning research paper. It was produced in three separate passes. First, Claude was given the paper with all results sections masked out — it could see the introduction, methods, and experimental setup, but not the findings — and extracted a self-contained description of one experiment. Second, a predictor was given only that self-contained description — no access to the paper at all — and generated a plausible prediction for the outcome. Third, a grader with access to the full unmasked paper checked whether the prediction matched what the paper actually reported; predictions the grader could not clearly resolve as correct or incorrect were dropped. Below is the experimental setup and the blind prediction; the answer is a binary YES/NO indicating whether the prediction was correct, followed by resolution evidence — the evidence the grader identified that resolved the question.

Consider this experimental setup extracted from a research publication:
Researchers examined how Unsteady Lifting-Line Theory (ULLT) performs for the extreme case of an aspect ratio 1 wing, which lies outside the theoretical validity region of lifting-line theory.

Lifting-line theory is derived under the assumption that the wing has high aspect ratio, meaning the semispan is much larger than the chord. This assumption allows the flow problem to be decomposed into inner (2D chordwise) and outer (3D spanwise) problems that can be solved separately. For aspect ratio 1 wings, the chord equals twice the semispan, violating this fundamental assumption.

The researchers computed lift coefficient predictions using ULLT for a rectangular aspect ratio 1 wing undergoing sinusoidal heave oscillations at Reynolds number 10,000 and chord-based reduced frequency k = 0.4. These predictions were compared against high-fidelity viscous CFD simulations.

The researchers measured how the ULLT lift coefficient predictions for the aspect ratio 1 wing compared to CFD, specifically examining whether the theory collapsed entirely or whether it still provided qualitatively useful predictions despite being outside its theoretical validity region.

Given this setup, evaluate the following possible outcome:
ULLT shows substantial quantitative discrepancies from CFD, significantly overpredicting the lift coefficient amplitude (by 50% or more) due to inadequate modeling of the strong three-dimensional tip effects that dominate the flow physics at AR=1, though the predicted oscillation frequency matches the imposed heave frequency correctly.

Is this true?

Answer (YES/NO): NO